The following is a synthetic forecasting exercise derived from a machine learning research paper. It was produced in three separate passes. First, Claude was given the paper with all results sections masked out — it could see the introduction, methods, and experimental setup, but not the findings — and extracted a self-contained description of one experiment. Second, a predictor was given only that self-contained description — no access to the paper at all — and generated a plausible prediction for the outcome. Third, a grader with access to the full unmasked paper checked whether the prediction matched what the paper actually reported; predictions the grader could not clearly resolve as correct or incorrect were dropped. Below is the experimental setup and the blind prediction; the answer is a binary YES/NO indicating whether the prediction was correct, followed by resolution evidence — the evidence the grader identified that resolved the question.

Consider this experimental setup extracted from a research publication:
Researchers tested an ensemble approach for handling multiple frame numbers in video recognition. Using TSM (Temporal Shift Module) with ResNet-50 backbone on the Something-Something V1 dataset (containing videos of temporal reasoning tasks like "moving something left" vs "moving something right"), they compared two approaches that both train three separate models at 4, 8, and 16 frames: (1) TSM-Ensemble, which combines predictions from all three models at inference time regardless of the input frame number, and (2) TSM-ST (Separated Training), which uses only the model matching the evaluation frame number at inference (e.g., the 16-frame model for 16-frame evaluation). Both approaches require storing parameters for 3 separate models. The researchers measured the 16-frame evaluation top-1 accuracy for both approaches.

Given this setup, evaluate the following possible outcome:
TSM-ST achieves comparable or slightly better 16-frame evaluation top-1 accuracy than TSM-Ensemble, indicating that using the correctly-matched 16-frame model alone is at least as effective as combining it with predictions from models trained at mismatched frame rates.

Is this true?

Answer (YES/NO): YES